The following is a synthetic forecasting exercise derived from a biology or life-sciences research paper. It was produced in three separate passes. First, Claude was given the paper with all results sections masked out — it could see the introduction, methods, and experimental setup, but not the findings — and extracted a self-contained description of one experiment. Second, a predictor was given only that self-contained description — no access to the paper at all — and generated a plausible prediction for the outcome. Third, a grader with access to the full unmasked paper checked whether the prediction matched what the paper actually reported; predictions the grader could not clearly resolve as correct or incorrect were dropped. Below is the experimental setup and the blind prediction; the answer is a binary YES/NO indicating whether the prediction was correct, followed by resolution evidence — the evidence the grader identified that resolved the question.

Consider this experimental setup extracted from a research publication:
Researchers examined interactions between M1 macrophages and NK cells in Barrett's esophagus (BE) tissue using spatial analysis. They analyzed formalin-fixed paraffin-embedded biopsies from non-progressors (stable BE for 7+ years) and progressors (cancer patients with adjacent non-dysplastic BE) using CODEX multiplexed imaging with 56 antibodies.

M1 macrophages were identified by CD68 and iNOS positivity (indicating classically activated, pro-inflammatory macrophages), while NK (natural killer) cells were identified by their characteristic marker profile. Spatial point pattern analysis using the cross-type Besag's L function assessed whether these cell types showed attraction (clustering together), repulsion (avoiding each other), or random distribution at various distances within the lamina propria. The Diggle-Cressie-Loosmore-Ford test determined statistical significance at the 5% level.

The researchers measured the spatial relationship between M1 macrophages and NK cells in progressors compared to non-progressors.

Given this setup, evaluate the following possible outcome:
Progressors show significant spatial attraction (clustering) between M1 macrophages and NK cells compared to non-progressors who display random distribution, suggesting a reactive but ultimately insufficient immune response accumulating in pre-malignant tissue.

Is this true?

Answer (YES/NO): NO